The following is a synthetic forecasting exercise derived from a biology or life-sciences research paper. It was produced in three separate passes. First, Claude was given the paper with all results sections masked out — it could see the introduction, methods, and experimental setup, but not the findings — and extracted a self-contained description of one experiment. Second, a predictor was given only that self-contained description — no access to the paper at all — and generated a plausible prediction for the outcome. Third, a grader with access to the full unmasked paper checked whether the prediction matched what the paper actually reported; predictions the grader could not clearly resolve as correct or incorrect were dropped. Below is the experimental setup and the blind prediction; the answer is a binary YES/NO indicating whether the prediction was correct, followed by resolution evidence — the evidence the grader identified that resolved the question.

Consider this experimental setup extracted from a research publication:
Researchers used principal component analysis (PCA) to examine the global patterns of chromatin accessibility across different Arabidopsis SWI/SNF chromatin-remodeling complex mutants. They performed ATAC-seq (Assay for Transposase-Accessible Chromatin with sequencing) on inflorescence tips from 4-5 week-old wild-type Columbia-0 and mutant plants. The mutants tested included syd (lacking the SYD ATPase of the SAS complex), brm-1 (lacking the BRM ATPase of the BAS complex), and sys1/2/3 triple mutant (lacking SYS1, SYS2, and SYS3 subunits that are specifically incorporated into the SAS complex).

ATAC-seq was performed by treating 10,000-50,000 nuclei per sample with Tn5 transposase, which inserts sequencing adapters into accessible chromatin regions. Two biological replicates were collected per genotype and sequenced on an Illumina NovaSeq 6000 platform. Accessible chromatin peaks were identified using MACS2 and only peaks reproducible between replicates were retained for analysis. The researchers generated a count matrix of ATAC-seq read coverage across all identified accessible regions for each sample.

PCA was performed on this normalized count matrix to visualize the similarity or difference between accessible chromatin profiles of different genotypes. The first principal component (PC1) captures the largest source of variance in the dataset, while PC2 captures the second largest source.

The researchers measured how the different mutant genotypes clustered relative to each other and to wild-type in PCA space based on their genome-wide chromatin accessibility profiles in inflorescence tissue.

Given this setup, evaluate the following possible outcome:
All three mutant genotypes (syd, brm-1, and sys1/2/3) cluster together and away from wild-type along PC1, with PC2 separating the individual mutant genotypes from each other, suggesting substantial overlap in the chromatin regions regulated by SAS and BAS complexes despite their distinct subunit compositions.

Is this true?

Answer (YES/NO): NO